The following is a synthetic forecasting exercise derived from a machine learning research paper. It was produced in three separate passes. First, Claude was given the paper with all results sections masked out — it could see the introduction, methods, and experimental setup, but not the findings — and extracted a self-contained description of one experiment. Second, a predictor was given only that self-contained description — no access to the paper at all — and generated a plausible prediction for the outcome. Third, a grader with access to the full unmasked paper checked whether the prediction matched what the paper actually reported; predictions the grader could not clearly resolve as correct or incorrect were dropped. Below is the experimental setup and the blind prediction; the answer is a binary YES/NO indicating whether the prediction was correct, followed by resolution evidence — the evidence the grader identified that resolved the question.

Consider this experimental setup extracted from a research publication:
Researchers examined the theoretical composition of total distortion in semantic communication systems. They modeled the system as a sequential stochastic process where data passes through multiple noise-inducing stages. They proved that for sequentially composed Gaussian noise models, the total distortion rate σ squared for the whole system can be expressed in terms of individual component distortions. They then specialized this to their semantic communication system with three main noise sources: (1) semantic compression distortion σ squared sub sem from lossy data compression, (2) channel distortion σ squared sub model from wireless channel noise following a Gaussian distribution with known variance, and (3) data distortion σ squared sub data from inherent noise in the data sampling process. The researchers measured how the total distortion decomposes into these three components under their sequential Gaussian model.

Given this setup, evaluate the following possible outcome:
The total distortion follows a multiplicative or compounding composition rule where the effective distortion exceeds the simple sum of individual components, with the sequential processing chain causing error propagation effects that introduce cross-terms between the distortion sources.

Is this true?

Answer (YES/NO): NO